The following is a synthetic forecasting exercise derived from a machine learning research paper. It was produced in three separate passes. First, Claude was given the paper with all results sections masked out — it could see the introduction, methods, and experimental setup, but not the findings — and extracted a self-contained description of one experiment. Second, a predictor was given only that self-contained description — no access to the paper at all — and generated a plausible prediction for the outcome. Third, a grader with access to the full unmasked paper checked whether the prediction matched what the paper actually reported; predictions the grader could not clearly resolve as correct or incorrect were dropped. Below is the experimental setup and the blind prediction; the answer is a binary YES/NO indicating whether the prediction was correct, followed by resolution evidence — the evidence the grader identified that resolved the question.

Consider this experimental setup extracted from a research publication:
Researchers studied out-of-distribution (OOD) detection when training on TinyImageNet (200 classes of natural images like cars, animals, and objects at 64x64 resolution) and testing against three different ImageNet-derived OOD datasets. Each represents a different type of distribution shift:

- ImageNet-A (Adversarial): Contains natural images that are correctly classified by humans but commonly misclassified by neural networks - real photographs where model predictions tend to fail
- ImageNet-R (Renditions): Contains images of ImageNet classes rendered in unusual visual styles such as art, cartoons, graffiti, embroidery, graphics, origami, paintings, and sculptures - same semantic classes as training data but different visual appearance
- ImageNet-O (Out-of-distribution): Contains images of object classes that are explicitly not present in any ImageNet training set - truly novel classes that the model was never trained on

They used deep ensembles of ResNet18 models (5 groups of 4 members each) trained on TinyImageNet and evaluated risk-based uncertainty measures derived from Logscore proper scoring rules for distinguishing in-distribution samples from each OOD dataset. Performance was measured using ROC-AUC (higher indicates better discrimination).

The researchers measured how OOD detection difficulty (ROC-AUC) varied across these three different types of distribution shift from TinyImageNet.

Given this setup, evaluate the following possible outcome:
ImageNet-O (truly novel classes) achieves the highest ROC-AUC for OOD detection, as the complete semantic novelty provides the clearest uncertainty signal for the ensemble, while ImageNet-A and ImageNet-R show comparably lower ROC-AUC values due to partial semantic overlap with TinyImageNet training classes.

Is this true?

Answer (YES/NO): NO